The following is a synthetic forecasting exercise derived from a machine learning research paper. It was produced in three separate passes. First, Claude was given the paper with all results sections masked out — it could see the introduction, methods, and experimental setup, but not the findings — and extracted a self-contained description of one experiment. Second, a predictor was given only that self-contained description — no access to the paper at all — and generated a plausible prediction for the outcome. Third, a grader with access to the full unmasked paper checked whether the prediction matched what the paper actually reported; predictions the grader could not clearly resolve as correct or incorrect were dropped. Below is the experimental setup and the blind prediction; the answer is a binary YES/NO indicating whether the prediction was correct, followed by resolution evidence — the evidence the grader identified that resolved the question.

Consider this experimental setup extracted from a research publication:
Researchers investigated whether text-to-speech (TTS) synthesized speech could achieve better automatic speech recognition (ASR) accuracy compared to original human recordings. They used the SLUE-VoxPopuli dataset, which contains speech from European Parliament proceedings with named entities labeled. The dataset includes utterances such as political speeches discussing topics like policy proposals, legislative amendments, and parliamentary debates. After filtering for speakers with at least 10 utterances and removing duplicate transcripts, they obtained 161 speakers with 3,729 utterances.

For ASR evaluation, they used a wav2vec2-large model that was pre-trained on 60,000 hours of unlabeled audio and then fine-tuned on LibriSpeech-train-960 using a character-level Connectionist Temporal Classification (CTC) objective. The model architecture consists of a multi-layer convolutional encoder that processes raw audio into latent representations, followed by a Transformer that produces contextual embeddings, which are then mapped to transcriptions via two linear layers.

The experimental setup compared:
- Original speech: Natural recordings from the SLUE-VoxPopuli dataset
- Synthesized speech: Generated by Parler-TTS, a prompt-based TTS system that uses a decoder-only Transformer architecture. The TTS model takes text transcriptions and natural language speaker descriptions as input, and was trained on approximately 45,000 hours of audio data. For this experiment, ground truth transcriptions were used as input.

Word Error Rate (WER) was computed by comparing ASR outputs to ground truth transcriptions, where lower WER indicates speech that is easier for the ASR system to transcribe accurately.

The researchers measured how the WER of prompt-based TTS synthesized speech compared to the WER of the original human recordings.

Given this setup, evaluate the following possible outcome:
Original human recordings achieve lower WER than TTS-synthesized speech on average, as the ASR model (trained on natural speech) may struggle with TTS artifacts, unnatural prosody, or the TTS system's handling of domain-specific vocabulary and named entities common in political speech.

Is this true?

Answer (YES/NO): NO